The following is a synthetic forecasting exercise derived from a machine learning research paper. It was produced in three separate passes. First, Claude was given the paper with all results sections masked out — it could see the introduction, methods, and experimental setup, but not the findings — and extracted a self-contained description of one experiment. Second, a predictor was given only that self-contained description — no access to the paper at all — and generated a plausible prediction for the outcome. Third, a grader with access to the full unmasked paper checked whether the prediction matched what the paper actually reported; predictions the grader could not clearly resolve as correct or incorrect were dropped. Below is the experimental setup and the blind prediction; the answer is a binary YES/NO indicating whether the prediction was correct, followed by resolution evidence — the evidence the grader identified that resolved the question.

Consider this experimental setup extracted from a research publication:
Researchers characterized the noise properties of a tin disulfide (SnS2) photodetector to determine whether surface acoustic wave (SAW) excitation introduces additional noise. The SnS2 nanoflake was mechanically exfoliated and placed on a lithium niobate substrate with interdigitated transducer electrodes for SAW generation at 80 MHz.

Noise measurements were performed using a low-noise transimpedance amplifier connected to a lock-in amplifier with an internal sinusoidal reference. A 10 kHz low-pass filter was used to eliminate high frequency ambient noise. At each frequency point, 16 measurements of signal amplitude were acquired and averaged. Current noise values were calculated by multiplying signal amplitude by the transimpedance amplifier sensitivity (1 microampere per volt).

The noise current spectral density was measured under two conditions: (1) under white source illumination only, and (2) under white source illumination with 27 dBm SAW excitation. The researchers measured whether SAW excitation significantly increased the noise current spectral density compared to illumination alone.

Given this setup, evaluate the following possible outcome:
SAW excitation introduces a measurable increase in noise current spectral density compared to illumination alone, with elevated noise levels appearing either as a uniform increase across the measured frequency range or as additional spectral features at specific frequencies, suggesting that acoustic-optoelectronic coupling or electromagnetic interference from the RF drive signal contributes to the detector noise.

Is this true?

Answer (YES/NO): NO